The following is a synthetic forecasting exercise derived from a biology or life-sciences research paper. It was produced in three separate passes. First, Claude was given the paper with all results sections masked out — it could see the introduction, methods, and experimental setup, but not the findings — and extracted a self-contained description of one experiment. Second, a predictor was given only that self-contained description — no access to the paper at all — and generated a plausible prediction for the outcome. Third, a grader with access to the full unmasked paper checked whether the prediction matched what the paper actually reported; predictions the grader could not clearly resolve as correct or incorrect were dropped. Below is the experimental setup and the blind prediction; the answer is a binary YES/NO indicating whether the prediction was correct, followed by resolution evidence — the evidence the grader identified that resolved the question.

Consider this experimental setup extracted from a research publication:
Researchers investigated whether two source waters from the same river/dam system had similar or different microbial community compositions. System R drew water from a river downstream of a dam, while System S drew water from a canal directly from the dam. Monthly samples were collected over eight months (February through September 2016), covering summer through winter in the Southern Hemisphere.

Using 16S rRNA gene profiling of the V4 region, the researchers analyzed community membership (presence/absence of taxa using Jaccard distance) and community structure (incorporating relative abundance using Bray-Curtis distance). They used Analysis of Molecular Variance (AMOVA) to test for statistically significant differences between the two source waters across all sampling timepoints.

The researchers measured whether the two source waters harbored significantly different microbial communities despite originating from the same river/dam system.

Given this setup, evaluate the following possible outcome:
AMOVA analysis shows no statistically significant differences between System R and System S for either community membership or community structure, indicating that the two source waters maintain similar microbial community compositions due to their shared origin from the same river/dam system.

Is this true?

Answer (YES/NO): NO